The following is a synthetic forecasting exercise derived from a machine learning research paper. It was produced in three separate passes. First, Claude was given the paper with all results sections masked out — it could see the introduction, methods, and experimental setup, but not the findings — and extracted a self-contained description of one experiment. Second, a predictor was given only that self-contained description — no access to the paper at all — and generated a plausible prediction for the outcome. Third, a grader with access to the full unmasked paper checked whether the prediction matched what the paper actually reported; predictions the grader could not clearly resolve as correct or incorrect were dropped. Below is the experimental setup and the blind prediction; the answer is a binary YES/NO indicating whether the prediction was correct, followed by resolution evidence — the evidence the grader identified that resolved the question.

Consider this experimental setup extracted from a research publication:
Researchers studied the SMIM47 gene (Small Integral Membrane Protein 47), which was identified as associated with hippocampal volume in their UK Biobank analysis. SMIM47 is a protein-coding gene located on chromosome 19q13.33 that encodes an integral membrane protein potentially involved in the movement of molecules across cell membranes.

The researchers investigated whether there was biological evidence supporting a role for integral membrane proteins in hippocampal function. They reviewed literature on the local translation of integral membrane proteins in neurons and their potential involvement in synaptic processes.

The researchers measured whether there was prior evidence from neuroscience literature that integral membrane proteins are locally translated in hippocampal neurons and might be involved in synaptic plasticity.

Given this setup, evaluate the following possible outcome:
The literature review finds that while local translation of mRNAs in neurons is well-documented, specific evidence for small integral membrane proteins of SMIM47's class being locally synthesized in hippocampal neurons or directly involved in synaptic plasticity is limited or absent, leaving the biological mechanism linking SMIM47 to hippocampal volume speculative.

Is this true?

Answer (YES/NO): NO